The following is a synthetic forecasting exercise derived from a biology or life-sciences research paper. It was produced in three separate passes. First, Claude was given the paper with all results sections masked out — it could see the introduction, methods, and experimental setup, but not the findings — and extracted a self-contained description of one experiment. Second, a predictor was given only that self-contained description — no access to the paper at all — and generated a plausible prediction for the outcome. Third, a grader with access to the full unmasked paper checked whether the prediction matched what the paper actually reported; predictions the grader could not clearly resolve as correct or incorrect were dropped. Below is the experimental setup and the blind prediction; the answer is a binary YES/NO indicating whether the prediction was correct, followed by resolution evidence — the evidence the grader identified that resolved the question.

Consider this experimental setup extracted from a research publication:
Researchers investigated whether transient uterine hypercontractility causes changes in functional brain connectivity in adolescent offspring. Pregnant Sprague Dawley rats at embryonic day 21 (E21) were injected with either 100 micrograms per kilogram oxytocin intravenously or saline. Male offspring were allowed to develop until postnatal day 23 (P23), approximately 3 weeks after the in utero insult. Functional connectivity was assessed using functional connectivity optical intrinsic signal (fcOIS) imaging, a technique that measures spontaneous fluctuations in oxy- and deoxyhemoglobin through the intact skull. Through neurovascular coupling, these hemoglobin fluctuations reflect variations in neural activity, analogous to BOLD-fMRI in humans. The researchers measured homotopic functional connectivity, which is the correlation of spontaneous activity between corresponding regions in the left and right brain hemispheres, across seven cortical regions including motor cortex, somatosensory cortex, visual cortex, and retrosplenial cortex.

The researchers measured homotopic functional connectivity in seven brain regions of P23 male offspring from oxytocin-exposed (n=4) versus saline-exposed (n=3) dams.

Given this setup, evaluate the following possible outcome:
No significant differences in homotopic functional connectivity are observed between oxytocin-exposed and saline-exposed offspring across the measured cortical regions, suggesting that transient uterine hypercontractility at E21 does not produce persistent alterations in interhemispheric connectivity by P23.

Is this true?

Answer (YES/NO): NO